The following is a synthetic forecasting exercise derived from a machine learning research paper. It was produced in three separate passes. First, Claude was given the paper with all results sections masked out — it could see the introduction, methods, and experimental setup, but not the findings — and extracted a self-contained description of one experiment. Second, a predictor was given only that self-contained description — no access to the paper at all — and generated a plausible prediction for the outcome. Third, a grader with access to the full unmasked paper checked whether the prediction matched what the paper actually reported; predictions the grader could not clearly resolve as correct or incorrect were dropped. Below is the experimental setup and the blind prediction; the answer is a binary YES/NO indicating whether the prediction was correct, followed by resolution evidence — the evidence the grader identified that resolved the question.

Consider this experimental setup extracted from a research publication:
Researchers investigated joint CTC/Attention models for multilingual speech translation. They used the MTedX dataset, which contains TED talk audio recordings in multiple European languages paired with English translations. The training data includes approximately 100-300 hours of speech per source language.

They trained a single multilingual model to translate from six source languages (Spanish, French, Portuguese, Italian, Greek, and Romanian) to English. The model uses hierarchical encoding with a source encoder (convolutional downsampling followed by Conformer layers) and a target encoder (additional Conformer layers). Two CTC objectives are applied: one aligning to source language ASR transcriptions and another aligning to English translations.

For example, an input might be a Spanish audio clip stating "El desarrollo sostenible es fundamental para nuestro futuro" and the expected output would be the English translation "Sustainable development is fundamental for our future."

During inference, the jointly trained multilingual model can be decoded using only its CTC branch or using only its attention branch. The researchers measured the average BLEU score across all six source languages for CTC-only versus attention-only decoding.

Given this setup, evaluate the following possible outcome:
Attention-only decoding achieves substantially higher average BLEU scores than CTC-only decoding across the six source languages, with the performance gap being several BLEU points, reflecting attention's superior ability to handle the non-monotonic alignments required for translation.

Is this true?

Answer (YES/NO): YES